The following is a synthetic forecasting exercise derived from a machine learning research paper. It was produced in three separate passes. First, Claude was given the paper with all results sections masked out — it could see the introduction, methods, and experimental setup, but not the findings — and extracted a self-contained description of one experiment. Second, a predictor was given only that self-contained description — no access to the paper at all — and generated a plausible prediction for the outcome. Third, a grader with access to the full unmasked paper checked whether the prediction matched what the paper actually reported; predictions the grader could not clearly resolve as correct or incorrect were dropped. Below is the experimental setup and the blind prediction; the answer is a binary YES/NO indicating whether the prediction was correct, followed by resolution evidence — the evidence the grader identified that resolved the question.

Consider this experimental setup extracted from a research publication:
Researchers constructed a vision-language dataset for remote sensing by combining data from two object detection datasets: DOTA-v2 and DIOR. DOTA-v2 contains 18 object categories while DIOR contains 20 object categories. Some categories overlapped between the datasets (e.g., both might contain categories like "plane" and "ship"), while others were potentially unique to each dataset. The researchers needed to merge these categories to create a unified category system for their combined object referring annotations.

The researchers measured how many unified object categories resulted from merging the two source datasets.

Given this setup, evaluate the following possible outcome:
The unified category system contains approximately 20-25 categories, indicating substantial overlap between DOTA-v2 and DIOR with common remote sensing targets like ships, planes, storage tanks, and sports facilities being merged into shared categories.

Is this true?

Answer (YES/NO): NO